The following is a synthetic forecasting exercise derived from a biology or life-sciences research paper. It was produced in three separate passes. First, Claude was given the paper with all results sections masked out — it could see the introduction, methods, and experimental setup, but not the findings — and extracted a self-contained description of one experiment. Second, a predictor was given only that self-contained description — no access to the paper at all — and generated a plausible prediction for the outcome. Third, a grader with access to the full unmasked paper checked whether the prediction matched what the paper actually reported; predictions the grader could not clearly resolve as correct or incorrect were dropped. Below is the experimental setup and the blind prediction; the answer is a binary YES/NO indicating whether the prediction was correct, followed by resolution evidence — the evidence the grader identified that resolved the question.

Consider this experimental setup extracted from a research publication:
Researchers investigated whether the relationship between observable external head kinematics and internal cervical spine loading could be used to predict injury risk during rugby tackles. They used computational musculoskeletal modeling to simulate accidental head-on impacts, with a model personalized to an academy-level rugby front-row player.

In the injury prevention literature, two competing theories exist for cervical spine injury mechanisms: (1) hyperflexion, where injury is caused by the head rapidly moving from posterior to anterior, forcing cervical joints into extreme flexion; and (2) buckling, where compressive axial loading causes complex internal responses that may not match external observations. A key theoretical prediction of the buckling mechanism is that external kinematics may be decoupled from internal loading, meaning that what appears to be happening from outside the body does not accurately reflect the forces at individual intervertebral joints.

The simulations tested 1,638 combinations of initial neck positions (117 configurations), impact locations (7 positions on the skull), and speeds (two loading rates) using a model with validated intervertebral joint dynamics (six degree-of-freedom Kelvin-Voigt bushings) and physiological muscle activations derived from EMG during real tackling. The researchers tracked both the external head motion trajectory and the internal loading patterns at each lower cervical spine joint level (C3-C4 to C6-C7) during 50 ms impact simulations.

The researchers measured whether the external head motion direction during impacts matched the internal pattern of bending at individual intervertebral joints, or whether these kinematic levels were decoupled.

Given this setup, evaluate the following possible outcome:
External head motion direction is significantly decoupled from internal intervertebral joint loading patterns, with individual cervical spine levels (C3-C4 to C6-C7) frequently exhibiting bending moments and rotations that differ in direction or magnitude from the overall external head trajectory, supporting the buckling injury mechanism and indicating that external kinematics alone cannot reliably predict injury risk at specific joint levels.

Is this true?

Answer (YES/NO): YES